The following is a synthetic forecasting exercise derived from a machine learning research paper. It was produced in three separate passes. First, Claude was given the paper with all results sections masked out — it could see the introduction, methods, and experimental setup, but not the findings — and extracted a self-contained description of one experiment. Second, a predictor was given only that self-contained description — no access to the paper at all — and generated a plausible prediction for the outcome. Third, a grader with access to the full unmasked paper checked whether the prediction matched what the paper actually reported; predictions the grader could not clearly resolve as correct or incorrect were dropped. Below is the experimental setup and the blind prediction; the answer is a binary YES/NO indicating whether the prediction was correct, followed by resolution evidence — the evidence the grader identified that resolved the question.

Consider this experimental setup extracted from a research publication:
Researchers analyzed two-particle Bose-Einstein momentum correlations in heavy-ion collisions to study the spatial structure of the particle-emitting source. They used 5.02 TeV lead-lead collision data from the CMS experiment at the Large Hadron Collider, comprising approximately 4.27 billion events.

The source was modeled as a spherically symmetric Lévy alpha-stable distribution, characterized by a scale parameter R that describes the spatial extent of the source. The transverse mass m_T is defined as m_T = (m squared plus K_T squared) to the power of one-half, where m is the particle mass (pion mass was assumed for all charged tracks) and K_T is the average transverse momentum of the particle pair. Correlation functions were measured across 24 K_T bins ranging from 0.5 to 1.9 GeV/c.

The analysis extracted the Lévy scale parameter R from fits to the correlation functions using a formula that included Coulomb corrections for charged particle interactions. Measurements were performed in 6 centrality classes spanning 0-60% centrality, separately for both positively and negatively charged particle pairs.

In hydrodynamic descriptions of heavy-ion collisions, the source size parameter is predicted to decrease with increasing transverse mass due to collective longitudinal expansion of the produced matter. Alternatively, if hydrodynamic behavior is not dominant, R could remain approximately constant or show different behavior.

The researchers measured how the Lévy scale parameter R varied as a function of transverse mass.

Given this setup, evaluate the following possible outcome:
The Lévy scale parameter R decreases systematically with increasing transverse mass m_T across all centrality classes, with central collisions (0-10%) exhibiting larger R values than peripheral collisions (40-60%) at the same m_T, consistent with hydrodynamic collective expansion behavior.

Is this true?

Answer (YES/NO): YES